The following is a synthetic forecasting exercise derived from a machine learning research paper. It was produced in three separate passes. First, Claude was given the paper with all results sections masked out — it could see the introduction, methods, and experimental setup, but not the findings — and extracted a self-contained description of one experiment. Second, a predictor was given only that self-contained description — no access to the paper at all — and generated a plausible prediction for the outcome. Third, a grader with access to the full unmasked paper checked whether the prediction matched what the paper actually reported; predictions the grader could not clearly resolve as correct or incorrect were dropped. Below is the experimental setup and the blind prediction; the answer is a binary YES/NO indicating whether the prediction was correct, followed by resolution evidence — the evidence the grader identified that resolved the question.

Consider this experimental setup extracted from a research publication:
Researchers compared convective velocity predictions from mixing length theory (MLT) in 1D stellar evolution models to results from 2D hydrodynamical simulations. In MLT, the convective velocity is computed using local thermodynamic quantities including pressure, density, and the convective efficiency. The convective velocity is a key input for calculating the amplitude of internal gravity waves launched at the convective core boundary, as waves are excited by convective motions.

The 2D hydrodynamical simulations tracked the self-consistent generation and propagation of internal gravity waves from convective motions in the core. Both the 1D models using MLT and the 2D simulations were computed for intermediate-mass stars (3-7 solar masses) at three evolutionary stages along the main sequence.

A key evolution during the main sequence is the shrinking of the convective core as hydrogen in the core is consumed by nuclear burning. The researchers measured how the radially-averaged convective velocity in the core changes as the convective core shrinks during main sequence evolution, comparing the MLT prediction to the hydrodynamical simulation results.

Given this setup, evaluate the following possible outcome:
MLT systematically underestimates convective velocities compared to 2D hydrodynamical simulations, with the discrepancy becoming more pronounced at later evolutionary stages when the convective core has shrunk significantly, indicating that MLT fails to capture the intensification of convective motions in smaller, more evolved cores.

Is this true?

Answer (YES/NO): NO